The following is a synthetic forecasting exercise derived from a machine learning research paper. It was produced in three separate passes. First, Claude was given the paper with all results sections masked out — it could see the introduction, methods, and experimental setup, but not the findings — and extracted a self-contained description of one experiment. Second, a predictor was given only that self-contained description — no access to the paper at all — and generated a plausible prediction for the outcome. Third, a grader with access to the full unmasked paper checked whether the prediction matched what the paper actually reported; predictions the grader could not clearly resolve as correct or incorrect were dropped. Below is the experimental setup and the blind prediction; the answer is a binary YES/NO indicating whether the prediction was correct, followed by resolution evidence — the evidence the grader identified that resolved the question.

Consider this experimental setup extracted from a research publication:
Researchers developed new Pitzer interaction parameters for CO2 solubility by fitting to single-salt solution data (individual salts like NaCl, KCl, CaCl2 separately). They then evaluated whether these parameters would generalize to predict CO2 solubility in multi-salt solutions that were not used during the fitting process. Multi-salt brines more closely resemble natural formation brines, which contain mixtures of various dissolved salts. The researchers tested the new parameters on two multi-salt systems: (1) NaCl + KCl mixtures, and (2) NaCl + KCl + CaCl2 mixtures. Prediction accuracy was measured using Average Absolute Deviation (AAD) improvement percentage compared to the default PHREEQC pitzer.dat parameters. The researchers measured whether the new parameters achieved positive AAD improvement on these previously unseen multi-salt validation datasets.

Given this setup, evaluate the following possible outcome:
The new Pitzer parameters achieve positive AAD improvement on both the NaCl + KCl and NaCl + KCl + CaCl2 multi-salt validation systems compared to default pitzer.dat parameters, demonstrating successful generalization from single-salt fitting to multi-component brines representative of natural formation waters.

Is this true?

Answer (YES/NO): YES